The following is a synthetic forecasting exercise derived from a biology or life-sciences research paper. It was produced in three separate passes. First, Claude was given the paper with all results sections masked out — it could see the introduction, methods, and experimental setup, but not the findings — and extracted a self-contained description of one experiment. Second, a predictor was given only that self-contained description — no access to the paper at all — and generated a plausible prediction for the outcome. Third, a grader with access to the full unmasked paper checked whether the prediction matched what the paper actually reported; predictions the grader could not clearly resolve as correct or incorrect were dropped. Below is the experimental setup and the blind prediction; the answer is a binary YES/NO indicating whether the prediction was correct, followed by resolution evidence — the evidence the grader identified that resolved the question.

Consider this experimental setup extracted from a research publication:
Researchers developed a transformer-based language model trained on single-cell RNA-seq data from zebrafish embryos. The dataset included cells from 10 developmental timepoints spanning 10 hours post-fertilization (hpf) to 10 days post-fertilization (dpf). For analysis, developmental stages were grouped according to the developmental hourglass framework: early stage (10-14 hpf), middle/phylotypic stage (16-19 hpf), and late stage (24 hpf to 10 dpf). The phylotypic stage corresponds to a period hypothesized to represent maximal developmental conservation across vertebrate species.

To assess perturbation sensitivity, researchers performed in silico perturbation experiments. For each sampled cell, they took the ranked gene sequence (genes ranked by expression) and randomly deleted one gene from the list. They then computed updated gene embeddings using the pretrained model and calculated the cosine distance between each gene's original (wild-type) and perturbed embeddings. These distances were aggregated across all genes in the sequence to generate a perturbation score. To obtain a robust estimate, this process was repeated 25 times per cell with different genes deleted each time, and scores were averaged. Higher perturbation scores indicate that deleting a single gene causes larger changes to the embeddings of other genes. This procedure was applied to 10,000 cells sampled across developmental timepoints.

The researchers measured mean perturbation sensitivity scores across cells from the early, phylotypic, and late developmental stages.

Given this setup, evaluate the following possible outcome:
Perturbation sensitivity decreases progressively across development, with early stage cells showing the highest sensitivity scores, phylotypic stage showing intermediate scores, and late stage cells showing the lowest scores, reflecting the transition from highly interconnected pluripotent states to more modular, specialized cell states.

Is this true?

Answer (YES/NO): NO